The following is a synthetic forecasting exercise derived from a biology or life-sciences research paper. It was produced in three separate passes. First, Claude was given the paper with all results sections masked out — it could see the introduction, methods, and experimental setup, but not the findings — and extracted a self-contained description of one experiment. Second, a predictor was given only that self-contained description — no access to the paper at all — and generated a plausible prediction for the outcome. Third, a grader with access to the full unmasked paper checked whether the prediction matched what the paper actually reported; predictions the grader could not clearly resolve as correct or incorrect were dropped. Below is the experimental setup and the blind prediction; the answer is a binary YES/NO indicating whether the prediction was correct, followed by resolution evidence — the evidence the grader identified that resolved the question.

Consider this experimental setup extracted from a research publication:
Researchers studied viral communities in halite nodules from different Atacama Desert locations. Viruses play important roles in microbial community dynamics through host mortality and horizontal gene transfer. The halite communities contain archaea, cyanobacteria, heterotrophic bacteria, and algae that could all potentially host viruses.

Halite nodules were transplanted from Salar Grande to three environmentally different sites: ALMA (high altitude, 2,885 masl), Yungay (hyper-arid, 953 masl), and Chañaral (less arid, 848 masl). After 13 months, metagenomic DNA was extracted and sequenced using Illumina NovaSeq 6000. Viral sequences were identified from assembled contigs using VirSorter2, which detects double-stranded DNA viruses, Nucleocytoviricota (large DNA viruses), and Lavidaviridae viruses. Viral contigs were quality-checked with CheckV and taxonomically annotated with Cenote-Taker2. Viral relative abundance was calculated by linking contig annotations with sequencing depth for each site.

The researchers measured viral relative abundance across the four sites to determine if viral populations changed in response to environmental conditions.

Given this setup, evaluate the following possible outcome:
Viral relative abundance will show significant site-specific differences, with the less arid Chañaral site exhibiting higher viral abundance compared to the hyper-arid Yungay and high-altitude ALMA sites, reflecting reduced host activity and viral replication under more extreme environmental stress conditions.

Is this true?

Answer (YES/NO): NO